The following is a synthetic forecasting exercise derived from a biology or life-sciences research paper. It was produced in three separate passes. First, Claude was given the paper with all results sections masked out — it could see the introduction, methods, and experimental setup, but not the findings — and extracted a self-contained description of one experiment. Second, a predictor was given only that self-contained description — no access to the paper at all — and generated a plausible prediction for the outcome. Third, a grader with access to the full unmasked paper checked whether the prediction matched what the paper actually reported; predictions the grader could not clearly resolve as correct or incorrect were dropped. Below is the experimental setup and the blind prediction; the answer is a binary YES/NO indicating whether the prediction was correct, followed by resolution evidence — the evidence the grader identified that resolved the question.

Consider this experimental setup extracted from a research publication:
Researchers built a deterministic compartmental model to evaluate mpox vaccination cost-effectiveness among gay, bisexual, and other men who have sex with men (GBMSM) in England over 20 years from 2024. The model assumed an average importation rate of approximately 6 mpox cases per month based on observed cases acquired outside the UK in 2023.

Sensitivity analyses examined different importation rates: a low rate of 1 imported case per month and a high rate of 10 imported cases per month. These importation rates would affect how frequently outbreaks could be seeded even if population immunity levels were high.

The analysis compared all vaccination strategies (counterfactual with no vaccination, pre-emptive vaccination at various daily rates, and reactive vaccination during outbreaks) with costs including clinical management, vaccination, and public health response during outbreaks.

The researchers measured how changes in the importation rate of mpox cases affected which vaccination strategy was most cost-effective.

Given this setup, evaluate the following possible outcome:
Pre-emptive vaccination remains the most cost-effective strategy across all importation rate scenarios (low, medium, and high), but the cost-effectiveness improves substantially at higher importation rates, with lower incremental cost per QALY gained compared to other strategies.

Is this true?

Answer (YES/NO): NO